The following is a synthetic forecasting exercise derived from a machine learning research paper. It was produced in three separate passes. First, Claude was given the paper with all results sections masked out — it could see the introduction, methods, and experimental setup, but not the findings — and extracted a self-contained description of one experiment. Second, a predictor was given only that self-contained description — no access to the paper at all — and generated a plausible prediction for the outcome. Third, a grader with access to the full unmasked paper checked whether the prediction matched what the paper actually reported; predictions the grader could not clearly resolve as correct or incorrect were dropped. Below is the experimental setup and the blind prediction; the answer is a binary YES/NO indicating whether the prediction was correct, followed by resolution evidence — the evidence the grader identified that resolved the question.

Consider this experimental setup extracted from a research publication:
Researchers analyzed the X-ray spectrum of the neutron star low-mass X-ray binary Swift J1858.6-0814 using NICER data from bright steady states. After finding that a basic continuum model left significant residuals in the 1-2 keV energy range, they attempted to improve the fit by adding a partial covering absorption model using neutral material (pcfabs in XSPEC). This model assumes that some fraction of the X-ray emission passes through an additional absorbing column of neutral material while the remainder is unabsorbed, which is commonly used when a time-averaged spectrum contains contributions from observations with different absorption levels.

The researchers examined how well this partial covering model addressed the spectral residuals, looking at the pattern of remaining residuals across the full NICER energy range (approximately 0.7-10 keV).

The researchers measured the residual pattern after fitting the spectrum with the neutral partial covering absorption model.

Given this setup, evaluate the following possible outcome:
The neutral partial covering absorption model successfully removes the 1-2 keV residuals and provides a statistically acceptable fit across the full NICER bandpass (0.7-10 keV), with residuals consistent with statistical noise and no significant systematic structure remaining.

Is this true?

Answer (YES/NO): NO